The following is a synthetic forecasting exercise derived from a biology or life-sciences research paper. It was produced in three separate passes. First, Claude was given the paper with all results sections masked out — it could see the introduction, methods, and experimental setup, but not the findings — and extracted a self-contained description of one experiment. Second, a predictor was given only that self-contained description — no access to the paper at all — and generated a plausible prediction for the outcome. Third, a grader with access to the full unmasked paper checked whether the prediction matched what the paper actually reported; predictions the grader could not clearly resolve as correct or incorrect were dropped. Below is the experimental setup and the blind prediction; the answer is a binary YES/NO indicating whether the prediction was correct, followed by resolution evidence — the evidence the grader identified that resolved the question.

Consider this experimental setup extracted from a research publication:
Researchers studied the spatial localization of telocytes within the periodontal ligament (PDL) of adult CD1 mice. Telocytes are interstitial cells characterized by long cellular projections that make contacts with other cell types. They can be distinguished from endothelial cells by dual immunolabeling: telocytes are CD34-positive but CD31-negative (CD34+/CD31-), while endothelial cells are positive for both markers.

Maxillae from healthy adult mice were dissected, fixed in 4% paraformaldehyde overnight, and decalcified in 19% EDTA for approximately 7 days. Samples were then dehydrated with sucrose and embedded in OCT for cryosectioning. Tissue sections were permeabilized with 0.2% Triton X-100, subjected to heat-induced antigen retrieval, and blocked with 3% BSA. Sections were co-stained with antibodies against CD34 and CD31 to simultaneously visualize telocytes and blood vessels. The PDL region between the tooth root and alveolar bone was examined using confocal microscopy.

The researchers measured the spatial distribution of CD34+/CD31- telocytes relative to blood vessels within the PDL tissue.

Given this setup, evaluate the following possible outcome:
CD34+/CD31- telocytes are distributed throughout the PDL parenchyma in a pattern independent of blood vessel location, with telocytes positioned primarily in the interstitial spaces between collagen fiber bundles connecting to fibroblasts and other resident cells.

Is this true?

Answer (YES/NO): NO